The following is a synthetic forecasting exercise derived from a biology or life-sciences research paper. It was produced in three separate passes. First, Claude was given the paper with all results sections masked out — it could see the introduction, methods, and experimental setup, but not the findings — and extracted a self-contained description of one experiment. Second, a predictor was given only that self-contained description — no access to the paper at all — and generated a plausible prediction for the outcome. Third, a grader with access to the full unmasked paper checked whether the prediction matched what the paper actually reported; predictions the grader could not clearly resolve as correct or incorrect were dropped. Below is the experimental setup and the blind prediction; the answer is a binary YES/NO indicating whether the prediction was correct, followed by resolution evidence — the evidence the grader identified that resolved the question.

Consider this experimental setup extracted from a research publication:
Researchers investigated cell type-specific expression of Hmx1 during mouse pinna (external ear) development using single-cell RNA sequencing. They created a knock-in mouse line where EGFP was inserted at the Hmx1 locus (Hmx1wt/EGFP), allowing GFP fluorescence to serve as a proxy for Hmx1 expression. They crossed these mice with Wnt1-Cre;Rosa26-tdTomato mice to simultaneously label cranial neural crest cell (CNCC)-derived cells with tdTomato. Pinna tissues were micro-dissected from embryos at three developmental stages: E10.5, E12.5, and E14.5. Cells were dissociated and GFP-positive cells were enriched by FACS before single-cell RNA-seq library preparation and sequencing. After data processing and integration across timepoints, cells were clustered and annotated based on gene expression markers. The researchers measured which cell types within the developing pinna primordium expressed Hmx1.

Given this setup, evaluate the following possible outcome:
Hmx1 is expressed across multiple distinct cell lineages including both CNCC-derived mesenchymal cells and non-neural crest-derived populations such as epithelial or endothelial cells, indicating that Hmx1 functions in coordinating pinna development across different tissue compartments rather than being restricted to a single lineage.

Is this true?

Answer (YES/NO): NO